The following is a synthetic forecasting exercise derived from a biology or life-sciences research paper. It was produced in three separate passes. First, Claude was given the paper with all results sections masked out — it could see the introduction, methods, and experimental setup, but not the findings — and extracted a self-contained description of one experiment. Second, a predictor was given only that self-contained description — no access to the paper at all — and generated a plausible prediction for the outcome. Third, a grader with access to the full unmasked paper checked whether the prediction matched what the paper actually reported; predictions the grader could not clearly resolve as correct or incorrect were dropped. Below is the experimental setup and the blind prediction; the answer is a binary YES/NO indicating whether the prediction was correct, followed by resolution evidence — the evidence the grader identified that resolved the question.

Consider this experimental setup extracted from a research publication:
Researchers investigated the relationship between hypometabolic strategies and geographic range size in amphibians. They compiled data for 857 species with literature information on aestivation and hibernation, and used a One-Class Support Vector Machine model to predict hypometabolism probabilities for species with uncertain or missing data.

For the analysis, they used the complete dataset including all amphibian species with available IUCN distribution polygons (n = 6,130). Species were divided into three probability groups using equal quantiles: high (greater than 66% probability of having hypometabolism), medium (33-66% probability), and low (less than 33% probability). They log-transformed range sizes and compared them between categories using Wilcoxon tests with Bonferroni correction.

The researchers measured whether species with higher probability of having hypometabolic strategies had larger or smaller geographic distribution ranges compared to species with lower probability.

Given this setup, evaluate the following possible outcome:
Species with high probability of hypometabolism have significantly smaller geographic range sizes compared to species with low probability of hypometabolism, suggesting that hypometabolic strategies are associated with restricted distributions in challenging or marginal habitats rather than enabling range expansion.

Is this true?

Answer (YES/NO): NO